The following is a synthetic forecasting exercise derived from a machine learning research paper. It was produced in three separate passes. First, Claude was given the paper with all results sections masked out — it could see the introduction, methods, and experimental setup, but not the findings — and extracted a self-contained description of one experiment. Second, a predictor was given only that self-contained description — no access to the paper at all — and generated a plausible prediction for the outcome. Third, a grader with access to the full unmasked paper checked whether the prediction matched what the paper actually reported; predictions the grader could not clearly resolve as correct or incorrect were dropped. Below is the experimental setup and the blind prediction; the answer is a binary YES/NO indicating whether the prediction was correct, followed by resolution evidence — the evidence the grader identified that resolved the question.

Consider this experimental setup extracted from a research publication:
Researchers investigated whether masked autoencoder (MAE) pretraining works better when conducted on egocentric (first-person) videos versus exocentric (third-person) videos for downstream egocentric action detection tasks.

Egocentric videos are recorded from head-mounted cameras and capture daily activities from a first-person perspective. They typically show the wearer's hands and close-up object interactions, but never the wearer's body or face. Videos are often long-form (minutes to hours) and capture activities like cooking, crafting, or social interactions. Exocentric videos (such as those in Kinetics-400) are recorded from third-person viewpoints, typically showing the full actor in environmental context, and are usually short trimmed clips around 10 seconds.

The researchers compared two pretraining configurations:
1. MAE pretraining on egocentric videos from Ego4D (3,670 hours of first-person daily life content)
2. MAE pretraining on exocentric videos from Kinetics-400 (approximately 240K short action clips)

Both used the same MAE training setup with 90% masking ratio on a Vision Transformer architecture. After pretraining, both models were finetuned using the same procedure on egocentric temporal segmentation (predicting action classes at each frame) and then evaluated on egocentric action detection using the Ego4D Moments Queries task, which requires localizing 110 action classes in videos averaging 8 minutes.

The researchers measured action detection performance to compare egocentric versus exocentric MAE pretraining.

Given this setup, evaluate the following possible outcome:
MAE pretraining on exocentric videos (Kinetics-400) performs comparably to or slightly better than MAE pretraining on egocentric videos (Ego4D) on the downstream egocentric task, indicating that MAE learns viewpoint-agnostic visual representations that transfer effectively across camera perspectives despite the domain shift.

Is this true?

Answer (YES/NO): NO